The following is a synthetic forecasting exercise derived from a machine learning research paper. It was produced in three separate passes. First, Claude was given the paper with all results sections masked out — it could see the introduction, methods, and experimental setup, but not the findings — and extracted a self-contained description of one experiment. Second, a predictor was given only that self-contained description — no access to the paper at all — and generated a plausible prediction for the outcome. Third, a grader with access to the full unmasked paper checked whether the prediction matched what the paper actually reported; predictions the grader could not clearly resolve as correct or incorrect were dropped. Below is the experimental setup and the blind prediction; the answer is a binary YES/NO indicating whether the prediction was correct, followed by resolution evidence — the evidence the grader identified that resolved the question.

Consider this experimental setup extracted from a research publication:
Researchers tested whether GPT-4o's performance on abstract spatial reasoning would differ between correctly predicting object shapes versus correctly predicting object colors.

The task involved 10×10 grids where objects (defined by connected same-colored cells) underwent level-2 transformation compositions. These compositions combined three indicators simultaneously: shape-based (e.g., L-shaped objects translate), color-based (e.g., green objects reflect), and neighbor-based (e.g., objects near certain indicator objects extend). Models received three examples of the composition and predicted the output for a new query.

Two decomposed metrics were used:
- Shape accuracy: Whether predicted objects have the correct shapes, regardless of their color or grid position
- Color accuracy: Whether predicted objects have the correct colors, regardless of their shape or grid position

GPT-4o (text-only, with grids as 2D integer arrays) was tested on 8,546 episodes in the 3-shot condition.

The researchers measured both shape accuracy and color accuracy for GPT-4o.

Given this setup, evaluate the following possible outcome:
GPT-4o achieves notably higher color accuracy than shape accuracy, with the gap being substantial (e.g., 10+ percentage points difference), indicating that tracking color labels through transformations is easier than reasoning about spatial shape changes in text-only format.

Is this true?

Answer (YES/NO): YES